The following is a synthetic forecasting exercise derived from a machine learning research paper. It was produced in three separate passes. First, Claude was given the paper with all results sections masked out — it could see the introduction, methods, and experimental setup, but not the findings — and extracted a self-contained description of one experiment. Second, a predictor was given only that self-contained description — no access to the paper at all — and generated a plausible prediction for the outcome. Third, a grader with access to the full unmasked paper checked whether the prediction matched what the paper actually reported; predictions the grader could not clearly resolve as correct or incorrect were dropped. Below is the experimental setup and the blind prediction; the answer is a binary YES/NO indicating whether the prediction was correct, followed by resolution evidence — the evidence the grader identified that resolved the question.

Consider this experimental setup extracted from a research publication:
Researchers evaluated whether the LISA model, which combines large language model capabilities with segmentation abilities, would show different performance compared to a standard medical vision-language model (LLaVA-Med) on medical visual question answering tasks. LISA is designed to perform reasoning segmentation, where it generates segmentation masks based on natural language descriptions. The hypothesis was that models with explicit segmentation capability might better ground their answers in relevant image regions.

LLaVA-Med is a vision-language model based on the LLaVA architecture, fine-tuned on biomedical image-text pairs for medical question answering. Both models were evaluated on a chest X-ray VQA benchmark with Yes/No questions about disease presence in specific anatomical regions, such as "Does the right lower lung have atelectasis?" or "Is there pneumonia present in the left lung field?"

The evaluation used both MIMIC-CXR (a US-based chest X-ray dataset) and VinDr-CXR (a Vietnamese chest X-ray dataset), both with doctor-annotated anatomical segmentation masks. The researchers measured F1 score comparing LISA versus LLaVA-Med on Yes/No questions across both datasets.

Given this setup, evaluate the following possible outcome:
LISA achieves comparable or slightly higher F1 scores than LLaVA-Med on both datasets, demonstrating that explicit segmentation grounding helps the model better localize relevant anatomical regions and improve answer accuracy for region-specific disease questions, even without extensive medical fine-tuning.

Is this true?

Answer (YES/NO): NO